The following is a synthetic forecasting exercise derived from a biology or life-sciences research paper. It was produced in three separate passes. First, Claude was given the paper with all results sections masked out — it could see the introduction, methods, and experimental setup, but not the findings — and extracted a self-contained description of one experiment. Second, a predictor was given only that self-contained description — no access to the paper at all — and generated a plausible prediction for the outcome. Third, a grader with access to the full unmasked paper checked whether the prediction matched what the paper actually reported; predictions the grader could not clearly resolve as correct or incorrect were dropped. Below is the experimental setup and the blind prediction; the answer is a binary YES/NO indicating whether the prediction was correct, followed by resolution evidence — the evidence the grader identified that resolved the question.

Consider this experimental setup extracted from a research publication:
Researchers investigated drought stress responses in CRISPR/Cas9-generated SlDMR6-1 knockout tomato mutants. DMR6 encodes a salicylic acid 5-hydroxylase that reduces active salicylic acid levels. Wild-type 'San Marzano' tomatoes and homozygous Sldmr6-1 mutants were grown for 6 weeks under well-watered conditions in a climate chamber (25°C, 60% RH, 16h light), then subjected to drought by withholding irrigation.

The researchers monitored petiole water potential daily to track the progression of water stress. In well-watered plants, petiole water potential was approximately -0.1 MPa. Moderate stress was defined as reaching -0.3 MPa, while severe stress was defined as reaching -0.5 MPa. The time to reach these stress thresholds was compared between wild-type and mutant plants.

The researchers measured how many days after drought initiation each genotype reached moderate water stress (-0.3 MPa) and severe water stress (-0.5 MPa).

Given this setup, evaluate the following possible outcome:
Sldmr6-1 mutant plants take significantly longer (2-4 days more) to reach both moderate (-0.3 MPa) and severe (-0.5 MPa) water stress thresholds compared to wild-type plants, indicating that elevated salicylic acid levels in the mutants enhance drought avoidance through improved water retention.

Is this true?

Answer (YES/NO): YES